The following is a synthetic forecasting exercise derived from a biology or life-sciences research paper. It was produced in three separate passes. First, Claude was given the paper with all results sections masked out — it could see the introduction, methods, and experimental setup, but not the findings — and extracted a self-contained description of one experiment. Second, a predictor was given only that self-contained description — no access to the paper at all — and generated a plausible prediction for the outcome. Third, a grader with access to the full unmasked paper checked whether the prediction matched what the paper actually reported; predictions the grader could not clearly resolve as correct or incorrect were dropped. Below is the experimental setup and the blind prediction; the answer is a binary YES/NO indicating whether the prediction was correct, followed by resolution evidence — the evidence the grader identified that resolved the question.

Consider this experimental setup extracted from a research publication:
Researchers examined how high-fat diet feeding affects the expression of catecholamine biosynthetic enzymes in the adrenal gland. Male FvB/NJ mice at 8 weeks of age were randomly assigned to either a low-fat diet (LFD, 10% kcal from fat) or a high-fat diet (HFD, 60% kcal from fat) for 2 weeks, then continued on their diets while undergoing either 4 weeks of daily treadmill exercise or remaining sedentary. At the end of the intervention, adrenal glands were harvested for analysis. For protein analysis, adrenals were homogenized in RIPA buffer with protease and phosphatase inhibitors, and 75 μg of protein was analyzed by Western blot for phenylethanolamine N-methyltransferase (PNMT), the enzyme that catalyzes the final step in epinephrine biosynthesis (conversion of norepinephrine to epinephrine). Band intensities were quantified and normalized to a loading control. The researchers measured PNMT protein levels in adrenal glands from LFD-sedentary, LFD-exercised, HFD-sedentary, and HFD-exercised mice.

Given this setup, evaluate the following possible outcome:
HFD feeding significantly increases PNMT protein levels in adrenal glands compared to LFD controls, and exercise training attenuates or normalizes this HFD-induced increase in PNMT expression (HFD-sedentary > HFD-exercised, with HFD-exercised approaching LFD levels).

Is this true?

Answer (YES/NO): NO